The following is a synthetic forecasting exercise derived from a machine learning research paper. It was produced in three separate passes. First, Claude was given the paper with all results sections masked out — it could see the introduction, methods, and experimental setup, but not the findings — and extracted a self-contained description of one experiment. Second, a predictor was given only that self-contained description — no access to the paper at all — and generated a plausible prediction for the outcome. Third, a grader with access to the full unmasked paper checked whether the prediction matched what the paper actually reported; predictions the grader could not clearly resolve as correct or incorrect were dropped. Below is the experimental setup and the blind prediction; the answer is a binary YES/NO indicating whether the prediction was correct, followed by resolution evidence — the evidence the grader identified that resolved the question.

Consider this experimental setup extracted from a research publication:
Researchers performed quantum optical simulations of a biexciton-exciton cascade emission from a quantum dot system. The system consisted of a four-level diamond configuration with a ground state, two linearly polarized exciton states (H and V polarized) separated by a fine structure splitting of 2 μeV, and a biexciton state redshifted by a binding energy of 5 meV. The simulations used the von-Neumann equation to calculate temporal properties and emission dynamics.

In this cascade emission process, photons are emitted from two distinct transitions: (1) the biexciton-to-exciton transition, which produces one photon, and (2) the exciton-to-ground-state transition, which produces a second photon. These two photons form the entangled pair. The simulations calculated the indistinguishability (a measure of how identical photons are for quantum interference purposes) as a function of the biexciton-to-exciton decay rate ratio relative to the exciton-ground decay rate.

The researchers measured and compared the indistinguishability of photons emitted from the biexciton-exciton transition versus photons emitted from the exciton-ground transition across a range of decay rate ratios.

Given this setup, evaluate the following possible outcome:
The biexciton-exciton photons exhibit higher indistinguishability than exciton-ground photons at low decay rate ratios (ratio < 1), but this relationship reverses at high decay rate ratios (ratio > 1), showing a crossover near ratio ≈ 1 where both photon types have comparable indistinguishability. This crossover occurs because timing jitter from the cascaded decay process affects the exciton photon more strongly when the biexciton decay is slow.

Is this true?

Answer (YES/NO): NO